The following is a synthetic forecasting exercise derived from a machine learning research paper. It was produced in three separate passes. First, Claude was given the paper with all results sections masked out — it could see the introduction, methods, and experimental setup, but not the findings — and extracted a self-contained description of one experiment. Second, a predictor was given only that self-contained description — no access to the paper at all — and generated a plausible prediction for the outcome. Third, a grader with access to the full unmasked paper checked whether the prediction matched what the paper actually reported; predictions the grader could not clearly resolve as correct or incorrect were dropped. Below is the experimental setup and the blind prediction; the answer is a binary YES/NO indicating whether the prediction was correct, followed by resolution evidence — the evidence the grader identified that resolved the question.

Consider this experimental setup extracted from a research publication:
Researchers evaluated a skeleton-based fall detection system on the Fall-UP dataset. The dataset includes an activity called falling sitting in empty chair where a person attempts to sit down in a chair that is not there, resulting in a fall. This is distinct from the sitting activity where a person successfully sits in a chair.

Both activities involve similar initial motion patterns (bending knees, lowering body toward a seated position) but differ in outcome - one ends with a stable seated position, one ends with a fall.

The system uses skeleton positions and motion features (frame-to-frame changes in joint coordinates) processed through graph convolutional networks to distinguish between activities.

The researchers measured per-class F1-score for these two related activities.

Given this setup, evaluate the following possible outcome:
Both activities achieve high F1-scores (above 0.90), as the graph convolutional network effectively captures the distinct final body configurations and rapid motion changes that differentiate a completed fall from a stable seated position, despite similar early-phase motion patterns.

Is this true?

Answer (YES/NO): YES